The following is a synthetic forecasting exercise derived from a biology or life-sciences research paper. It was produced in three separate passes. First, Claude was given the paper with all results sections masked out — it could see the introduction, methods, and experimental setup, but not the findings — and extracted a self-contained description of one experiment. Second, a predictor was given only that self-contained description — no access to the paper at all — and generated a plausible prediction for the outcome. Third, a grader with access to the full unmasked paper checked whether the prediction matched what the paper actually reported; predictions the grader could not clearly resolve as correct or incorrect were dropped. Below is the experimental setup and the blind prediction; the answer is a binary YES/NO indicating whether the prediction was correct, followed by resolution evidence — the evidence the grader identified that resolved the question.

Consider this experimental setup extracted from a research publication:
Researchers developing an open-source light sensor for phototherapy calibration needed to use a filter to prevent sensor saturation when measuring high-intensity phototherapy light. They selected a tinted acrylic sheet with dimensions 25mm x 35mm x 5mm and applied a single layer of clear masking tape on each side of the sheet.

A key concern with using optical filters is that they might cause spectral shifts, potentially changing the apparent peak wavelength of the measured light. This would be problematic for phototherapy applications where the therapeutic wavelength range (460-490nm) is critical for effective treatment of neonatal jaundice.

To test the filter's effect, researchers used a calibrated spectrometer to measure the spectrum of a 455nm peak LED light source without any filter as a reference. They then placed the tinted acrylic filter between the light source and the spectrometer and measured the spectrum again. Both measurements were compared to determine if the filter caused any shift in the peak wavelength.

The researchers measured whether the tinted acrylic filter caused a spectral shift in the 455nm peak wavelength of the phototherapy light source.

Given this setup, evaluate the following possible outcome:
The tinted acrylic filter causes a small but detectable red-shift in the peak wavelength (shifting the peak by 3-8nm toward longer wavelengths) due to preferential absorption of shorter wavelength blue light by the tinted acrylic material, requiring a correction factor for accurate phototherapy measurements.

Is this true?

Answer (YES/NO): NO